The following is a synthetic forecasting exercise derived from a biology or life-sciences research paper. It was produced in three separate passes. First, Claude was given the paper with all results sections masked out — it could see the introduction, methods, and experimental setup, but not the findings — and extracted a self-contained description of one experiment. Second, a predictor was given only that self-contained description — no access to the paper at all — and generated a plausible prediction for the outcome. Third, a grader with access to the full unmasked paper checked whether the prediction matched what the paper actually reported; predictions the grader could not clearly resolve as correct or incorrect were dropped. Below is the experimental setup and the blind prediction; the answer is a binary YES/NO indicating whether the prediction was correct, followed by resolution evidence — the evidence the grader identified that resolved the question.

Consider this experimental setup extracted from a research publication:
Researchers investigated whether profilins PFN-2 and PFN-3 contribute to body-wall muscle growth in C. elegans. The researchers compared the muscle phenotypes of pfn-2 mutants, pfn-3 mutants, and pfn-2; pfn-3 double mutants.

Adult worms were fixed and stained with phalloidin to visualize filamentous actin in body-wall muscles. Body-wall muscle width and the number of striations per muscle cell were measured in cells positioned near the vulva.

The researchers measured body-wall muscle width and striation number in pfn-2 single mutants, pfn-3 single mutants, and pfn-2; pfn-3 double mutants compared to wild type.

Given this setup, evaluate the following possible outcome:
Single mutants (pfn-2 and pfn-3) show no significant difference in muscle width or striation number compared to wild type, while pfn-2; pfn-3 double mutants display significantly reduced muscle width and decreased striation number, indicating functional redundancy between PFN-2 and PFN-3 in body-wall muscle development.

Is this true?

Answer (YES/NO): NO